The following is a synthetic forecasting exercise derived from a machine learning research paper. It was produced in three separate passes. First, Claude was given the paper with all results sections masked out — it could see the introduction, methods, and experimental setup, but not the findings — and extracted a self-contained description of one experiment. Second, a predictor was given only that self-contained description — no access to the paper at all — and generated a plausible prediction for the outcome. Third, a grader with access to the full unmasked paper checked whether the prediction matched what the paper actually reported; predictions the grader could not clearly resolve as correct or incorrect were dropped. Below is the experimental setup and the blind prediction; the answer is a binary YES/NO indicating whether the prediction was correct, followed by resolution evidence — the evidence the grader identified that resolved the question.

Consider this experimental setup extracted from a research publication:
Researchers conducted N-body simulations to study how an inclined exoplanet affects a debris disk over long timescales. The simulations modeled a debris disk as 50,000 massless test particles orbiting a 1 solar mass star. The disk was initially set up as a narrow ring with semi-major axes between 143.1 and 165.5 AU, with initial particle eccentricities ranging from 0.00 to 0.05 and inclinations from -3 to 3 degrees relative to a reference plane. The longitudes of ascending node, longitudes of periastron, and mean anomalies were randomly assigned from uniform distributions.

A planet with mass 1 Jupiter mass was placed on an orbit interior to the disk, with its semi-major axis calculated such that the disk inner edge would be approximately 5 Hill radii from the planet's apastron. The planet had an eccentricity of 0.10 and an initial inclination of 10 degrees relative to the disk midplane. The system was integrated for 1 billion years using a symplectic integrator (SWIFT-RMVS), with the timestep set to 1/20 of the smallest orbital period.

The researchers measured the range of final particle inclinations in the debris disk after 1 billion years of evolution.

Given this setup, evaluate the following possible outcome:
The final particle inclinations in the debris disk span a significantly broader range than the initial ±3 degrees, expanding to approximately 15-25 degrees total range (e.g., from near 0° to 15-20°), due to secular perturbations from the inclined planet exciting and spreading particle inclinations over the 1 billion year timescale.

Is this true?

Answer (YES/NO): YES